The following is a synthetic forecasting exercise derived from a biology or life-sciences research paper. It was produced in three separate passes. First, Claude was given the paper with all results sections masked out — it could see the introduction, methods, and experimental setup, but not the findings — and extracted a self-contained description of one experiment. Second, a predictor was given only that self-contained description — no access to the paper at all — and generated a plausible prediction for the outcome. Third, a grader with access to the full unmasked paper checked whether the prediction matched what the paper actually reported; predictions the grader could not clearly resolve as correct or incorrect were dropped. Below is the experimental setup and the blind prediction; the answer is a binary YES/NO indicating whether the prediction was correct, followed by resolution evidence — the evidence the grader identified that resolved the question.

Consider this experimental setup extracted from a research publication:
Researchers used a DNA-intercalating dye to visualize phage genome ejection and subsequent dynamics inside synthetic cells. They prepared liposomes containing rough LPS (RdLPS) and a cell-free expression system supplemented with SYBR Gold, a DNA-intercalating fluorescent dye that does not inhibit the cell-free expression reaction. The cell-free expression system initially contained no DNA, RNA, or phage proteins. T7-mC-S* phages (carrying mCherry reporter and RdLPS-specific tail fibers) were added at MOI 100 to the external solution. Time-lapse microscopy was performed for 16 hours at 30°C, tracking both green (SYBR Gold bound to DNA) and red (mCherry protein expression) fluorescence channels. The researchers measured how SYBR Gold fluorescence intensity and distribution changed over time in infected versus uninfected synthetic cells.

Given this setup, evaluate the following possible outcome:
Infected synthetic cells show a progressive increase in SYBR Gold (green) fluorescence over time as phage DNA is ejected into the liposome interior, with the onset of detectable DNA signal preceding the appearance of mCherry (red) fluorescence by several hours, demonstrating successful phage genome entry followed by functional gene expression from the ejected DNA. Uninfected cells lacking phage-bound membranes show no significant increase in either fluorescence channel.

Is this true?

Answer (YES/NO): NO